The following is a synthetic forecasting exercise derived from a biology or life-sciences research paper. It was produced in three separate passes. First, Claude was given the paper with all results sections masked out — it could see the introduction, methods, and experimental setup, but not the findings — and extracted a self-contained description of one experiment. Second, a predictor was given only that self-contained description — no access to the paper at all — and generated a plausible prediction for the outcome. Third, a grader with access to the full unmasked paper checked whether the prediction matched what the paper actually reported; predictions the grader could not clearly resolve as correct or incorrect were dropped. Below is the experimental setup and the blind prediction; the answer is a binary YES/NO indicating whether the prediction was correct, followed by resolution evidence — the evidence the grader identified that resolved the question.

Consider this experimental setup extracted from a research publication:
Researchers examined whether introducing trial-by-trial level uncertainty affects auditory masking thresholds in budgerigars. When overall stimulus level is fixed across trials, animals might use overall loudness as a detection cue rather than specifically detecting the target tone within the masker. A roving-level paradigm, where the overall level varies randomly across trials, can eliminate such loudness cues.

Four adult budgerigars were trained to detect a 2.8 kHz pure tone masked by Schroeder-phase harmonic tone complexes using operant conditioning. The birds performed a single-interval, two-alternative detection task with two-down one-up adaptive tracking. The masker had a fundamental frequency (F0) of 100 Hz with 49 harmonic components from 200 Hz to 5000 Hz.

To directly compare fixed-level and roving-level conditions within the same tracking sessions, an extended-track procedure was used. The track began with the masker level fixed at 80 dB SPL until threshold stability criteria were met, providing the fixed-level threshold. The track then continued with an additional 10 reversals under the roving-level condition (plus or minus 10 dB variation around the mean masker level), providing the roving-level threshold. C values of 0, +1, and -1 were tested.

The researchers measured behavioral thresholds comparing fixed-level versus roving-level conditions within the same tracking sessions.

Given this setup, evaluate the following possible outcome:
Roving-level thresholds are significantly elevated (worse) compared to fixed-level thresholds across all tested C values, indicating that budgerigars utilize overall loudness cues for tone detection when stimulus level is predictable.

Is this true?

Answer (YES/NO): NO